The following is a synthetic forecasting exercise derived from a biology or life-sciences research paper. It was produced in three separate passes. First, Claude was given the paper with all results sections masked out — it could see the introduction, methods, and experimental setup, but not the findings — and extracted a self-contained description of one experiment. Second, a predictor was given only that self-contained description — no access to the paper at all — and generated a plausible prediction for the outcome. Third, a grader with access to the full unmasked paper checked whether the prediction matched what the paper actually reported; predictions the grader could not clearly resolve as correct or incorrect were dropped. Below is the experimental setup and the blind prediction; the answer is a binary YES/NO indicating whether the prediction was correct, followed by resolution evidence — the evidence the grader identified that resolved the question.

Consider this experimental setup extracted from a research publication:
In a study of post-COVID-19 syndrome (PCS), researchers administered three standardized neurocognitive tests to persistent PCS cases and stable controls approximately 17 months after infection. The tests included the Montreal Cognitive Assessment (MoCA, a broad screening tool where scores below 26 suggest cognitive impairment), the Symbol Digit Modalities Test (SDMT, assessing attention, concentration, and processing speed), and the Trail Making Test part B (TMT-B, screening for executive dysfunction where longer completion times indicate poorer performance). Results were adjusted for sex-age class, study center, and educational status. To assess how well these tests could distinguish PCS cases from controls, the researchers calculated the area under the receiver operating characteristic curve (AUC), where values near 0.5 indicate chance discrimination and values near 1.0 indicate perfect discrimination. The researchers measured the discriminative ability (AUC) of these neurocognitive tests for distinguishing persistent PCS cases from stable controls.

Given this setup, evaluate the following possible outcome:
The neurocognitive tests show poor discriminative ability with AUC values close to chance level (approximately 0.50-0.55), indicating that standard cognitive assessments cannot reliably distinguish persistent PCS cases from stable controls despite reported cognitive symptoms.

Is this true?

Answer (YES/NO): NO